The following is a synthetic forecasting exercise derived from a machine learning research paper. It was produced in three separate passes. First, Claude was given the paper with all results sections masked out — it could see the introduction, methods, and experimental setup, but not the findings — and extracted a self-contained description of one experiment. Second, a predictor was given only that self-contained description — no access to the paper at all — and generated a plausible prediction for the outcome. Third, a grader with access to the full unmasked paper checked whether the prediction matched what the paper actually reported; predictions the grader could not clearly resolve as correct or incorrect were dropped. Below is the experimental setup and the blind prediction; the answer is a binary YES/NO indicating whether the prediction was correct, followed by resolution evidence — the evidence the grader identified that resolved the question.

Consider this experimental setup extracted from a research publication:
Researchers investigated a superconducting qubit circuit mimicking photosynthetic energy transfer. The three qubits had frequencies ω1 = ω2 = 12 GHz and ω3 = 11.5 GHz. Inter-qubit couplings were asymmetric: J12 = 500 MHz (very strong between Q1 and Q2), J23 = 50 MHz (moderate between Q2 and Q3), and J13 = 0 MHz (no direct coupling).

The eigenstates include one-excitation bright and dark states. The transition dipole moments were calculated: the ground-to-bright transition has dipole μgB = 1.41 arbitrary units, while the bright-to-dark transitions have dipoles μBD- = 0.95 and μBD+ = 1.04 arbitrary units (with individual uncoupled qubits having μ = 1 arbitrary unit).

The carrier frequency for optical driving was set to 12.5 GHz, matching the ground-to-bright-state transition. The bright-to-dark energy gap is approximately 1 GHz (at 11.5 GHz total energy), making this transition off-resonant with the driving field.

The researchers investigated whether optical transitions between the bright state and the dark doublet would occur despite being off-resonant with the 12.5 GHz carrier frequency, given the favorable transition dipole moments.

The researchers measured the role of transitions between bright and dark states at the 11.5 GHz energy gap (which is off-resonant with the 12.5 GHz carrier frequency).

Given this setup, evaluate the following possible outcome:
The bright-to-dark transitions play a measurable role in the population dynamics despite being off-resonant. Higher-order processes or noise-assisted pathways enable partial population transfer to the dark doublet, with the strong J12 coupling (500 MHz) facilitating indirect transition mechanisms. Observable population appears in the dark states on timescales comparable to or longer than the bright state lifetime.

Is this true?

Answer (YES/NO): YES